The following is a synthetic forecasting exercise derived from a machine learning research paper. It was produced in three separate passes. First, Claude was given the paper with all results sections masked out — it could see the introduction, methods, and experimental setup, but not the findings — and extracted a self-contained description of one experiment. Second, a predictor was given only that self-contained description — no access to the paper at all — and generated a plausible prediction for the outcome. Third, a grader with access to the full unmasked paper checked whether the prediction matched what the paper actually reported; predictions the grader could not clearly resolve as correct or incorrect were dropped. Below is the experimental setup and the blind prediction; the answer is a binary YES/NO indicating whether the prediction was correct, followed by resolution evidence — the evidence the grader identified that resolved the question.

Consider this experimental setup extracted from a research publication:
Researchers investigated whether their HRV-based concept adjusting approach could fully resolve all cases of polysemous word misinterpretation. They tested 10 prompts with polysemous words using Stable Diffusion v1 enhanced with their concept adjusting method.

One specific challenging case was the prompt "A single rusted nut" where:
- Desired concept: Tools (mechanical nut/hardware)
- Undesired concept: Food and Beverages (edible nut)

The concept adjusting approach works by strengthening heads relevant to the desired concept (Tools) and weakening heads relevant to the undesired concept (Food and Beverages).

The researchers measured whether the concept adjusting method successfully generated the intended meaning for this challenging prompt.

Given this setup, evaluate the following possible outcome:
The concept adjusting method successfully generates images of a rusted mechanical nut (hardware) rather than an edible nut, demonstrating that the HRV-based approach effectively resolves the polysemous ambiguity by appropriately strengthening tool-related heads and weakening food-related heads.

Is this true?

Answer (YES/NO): NO